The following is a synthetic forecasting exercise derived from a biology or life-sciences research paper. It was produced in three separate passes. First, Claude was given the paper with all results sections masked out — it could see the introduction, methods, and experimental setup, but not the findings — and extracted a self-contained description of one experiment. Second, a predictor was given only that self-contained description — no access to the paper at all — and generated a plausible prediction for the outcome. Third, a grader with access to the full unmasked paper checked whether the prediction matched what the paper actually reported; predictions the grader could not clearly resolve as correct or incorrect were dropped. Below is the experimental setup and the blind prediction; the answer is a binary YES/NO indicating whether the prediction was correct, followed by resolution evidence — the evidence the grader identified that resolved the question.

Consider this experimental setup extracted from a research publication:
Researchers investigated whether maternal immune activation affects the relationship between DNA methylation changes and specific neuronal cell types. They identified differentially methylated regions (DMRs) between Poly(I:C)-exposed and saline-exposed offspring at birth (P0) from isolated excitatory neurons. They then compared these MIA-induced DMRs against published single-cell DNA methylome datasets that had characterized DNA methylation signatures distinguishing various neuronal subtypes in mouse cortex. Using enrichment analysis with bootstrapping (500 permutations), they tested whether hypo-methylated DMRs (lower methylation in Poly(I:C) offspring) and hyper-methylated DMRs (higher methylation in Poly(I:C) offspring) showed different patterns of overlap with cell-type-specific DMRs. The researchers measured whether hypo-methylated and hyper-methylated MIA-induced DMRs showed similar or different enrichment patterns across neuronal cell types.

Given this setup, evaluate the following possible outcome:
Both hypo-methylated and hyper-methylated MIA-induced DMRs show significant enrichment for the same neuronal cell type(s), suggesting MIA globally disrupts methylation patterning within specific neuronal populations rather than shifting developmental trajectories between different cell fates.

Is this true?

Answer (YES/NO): NO